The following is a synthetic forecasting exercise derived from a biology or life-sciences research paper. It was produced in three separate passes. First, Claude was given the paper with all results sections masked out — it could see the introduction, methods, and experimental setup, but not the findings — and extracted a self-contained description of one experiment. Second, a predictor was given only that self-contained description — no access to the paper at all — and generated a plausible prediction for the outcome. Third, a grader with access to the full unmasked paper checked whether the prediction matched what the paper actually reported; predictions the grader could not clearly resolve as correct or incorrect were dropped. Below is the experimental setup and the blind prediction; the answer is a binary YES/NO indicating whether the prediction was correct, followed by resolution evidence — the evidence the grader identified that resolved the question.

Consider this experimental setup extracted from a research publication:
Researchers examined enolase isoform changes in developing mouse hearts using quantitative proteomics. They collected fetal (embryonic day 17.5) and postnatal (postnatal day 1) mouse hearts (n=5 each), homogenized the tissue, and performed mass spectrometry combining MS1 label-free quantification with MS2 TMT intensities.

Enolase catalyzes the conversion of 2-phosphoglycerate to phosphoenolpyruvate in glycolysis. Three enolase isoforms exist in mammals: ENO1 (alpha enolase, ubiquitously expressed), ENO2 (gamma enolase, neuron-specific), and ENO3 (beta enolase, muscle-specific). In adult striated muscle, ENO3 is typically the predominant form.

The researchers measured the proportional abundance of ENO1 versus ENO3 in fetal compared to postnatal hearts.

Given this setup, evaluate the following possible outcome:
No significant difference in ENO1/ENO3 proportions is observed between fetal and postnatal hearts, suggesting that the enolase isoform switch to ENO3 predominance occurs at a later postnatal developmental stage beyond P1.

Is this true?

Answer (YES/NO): NO